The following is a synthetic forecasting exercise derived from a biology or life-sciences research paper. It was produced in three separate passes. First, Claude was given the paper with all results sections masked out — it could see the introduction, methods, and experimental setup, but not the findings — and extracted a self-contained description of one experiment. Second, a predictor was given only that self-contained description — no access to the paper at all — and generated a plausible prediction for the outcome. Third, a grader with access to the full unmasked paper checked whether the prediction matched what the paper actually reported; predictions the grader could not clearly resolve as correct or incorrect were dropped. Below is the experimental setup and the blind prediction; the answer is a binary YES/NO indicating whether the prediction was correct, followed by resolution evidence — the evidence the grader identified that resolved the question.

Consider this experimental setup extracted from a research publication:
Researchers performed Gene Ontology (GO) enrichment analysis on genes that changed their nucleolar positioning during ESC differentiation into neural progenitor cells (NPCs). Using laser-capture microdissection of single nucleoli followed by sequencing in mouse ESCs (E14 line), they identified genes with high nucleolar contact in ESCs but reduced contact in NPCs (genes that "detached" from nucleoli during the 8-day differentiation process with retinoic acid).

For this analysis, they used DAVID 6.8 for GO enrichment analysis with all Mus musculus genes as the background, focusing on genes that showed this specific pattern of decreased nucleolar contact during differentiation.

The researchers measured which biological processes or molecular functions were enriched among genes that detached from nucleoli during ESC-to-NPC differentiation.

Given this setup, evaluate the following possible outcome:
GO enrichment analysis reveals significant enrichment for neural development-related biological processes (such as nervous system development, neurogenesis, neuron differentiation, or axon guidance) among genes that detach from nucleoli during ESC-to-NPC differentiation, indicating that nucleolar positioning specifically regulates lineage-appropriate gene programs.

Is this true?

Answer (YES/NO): YES